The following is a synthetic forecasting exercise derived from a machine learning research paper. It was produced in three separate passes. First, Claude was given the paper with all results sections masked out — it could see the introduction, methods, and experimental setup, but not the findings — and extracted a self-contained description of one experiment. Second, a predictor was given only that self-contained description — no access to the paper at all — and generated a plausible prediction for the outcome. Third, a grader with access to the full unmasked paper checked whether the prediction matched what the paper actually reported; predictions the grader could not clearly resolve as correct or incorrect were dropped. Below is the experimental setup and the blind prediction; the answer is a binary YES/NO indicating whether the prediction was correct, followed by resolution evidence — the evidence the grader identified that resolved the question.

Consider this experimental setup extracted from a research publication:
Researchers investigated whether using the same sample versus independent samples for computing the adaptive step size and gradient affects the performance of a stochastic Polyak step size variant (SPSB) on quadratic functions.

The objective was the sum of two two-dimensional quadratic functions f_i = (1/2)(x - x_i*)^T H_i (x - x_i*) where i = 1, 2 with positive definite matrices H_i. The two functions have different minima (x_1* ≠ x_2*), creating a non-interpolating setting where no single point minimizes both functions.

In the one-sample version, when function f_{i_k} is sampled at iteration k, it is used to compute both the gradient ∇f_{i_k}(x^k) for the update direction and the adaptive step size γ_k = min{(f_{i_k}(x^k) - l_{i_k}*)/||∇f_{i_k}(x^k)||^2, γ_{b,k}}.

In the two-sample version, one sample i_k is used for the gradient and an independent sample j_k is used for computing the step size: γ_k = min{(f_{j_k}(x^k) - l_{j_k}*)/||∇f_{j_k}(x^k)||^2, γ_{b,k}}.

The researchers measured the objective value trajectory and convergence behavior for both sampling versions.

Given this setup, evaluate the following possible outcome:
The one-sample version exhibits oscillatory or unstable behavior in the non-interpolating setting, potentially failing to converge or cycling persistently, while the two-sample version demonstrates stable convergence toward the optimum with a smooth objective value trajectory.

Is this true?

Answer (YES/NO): NO